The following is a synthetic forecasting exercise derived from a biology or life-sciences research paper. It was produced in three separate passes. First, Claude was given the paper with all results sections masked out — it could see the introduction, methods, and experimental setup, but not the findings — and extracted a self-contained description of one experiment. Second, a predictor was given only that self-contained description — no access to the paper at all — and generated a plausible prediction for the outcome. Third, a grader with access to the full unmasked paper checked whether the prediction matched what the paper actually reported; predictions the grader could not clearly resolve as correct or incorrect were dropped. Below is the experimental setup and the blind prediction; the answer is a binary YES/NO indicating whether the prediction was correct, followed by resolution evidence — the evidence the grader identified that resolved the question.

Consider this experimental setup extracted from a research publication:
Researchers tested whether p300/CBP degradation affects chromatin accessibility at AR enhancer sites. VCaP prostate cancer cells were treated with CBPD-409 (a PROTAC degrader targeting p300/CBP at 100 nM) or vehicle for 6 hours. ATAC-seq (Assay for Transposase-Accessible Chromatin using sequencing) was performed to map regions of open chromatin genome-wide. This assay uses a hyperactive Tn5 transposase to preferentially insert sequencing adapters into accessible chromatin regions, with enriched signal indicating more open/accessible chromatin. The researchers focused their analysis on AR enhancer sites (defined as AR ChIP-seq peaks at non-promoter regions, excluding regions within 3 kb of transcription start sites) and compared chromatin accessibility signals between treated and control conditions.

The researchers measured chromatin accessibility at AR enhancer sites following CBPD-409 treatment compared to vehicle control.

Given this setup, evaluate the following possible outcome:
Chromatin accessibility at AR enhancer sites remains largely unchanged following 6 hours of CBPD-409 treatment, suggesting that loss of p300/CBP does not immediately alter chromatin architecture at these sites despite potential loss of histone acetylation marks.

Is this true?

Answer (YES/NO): YES